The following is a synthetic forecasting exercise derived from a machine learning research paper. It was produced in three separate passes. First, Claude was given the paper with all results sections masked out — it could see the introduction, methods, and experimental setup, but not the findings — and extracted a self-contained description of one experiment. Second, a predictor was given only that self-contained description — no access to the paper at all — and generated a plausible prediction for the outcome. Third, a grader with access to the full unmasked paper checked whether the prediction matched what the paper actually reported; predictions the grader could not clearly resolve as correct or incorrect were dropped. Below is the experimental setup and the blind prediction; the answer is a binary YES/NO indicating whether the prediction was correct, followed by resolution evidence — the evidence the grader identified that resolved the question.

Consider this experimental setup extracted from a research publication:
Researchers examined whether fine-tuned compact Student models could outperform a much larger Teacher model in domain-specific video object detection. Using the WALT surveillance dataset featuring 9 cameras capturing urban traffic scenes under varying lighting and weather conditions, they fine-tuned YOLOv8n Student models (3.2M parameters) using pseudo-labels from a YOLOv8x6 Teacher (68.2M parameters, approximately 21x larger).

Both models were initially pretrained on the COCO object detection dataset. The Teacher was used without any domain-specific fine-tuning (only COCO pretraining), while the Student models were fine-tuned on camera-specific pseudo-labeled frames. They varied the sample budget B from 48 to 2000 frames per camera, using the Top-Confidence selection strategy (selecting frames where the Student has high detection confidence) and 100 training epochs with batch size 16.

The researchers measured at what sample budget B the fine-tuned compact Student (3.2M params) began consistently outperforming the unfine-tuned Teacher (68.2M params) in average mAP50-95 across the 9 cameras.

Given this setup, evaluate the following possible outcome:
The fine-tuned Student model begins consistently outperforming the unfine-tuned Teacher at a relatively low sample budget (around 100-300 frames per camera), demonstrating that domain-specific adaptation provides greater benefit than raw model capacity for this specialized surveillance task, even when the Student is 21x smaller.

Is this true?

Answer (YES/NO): NO